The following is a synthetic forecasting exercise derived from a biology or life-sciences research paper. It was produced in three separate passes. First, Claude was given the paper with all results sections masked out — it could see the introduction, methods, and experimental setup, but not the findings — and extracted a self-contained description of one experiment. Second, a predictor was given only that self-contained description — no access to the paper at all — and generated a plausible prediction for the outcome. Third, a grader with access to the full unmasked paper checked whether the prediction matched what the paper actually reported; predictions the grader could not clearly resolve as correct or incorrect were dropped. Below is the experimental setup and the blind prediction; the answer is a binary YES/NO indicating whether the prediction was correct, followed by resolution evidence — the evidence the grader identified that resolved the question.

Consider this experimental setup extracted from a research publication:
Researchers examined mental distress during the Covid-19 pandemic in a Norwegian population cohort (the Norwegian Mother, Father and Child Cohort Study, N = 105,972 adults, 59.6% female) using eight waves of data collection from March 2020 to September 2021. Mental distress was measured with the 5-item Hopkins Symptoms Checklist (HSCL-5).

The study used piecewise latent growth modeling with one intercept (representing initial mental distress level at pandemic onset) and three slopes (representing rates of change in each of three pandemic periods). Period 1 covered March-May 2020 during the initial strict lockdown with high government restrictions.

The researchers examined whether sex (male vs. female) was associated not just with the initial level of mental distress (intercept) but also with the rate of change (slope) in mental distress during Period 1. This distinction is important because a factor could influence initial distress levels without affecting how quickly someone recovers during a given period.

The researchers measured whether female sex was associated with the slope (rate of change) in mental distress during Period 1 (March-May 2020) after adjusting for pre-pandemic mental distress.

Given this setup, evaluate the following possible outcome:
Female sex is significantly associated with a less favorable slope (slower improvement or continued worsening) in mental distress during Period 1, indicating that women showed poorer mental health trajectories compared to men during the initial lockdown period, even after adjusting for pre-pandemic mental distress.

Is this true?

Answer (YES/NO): NO